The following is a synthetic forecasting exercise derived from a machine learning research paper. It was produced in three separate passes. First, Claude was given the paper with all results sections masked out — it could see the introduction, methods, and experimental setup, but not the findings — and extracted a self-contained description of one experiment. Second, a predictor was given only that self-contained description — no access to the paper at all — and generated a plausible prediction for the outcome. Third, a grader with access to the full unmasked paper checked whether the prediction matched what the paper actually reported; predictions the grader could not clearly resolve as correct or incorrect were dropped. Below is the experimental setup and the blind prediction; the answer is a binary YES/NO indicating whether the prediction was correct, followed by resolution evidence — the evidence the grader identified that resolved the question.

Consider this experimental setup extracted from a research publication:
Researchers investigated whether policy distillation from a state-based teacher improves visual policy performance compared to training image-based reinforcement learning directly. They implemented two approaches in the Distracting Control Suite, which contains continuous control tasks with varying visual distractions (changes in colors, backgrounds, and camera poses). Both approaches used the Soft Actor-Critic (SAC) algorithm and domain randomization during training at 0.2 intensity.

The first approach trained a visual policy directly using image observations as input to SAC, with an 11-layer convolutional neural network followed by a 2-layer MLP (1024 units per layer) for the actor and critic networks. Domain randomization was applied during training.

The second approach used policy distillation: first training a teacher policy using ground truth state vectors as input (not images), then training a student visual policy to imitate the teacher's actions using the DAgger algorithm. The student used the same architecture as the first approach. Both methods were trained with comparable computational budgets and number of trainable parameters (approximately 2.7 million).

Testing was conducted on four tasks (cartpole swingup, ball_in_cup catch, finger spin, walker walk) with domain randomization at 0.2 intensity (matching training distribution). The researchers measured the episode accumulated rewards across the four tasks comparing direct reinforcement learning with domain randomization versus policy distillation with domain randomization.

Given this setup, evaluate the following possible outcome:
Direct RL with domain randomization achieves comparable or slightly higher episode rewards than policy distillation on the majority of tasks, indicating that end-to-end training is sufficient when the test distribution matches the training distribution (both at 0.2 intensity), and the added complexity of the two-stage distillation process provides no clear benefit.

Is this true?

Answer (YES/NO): NO